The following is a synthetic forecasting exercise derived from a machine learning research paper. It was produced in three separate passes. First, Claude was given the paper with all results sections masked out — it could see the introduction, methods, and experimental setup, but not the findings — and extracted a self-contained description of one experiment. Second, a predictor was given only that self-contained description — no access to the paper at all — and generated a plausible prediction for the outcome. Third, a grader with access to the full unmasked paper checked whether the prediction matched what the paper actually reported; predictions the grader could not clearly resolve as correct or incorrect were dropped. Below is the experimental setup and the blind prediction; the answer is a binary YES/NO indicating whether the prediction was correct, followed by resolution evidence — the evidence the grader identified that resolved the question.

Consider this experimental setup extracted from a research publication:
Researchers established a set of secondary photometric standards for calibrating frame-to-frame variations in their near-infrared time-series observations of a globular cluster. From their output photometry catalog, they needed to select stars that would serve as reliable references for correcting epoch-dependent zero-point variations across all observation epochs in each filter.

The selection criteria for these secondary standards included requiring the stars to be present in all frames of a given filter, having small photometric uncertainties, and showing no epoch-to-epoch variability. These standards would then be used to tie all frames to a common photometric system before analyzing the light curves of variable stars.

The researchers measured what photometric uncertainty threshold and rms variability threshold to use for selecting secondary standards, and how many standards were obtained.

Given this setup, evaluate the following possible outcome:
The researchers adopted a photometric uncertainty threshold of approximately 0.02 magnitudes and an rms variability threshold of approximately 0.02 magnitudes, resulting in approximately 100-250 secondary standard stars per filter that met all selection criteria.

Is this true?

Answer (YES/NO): NO